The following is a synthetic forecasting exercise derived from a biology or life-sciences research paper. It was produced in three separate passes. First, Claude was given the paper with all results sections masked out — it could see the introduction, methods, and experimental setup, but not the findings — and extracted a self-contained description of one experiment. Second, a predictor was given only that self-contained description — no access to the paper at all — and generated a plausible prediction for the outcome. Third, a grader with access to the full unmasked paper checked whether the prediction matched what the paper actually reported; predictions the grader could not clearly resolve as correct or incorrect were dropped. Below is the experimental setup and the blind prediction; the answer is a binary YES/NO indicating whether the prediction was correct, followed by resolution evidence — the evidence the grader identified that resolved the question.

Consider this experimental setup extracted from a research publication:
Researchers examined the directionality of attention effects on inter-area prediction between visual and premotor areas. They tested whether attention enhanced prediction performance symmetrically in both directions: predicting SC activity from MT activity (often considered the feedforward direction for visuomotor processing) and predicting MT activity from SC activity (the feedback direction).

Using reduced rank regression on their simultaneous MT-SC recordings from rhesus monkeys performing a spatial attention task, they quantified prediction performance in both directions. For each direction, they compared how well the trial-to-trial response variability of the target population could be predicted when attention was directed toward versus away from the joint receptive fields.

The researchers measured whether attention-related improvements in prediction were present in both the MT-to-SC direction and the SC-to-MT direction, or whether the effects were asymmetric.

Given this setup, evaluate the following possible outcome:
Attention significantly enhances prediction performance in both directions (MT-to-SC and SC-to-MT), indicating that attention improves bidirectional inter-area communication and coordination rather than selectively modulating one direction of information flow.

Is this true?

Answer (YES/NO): YES